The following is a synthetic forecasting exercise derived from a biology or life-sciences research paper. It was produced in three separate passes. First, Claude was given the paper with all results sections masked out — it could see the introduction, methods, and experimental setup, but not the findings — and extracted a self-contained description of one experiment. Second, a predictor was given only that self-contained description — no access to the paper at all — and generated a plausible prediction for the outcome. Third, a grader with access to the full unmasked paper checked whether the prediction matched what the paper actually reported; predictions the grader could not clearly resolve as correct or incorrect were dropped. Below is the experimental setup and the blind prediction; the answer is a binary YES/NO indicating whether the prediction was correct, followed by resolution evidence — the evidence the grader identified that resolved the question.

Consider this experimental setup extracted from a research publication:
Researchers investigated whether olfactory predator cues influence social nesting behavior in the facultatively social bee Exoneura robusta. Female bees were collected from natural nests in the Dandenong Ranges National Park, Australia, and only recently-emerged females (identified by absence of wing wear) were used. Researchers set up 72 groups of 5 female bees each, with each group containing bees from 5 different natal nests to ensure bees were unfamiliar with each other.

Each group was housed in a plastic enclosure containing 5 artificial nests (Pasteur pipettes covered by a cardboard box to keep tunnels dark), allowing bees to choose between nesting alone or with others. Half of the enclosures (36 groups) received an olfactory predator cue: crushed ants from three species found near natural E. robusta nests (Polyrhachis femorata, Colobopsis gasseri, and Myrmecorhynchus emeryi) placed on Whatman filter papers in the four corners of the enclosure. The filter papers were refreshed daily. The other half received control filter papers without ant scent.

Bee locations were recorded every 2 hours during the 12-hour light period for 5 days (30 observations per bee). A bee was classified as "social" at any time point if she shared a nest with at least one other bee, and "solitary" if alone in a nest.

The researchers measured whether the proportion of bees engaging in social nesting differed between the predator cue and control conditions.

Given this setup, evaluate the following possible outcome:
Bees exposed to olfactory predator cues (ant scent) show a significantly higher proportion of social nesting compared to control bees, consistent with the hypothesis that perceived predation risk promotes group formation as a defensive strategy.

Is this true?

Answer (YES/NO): NO